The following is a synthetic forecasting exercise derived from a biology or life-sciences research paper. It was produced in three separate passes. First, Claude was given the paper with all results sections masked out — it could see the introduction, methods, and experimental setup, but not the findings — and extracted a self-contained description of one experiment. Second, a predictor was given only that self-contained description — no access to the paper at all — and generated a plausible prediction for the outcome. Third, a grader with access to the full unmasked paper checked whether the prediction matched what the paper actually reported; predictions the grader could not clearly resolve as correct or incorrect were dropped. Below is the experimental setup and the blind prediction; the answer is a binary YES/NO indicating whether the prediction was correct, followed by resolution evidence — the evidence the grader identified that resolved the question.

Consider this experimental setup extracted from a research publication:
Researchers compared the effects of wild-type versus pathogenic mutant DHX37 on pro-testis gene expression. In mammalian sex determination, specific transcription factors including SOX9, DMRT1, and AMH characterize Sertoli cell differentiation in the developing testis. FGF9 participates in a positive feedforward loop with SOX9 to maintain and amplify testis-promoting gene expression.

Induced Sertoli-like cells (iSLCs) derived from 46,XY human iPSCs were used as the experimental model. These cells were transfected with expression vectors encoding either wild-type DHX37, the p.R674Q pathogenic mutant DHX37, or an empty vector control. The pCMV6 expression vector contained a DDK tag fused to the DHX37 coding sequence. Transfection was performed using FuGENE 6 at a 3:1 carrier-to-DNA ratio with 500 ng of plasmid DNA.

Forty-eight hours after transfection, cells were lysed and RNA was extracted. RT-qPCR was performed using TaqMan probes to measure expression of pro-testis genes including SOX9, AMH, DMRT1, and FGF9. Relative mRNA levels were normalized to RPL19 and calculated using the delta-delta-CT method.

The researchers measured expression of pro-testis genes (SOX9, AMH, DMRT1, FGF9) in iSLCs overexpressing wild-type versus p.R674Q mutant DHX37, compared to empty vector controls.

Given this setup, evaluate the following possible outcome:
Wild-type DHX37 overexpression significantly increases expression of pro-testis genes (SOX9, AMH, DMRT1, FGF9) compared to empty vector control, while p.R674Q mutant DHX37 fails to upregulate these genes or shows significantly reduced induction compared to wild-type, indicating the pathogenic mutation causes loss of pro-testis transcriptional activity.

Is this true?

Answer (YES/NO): NO